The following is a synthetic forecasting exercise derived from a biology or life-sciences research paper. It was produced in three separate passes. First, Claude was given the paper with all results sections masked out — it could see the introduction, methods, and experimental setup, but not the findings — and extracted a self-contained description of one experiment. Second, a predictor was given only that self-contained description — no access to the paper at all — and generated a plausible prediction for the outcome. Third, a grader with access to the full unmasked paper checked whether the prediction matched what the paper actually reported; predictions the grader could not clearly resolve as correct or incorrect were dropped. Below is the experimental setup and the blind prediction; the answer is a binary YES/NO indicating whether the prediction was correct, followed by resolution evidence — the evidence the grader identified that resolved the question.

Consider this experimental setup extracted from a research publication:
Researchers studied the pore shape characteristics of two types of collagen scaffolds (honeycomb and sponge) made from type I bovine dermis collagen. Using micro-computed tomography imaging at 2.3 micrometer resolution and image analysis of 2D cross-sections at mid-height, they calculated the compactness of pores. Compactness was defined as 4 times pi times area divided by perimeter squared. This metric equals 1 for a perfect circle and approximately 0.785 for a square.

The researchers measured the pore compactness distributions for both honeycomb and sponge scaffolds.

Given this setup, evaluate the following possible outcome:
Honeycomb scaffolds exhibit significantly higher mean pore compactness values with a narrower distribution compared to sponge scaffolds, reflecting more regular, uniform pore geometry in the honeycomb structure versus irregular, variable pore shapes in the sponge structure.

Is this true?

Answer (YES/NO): NO